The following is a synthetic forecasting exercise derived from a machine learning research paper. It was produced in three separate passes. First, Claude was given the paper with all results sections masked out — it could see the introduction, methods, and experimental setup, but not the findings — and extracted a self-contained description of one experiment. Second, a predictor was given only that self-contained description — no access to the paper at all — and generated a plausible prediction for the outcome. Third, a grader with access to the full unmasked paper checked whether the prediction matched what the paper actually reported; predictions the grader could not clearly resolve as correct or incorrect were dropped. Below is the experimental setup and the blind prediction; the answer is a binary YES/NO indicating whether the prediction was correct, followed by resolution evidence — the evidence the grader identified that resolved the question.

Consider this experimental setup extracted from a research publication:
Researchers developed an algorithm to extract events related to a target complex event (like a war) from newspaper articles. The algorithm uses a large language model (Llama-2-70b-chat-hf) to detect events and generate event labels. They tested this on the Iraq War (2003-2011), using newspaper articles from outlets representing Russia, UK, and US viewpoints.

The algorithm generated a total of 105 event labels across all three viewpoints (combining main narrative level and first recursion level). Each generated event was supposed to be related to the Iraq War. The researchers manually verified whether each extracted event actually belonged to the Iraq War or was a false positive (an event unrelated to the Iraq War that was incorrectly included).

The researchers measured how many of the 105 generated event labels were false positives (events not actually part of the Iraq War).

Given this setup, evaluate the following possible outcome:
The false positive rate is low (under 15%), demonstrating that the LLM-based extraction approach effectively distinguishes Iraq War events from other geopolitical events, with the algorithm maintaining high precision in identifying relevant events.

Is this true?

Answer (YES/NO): YES